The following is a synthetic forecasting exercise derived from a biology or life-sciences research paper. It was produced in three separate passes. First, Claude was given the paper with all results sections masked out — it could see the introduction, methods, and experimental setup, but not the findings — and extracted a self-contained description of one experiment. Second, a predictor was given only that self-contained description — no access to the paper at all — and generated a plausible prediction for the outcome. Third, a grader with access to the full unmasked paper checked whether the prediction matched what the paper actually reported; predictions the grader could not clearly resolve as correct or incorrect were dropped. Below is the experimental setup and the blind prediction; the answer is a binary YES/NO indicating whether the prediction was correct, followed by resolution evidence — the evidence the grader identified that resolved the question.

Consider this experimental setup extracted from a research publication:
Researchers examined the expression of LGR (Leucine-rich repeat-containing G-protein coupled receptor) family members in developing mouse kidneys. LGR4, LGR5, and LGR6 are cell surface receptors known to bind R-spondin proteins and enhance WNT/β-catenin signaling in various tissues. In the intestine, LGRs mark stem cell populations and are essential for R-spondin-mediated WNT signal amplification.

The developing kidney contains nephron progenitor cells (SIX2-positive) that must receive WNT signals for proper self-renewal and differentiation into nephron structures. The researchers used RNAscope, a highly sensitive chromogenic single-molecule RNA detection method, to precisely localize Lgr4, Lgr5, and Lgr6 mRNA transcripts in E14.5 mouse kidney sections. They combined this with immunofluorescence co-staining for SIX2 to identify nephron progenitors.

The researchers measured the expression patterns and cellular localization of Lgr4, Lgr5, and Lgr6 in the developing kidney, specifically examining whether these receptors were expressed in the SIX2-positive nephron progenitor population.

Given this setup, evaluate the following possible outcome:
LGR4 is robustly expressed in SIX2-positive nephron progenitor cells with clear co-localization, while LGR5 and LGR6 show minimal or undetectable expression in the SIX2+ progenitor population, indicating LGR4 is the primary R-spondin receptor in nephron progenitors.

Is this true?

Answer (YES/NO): NO